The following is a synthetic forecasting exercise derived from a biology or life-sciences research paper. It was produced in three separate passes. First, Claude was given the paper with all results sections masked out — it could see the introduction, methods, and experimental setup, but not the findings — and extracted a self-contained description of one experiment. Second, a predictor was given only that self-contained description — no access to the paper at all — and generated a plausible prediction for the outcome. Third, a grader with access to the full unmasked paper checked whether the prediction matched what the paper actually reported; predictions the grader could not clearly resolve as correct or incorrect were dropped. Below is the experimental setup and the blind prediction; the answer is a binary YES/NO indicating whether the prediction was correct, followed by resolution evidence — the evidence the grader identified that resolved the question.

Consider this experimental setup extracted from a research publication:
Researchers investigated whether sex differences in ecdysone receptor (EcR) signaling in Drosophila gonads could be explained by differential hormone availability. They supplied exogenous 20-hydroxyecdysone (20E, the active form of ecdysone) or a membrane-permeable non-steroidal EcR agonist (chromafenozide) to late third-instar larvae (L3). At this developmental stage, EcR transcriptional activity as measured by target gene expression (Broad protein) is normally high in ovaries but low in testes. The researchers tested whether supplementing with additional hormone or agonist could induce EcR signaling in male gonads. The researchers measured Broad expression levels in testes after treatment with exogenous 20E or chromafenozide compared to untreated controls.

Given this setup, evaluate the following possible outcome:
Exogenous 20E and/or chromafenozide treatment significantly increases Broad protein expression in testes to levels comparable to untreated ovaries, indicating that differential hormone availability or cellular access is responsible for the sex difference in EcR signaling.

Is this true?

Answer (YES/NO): NO